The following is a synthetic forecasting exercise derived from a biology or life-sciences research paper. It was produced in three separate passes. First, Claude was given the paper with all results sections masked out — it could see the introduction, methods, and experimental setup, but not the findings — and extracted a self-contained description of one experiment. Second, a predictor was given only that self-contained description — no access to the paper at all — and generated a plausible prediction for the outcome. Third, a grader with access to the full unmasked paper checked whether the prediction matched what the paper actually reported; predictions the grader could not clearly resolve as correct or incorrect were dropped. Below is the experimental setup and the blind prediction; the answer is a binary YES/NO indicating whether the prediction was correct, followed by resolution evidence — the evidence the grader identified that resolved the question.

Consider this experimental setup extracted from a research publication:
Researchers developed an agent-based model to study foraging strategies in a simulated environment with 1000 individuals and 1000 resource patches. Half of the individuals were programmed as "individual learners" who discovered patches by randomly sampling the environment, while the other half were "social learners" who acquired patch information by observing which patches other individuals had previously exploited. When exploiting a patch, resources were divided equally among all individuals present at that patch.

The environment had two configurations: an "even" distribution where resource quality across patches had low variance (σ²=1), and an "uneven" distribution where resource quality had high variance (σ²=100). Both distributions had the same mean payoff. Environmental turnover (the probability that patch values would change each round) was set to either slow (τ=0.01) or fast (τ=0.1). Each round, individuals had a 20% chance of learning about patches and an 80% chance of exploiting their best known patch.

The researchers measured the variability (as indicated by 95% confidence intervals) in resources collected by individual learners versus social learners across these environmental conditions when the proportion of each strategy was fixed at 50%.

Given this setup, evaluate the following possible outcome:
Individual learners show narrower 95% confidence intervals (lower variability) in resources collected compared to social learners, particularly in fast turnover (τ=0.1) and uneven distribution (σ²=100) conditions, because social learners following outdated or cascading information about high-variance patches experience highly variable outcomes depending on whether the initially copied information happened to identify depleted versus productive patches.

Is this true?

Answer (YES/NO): NO